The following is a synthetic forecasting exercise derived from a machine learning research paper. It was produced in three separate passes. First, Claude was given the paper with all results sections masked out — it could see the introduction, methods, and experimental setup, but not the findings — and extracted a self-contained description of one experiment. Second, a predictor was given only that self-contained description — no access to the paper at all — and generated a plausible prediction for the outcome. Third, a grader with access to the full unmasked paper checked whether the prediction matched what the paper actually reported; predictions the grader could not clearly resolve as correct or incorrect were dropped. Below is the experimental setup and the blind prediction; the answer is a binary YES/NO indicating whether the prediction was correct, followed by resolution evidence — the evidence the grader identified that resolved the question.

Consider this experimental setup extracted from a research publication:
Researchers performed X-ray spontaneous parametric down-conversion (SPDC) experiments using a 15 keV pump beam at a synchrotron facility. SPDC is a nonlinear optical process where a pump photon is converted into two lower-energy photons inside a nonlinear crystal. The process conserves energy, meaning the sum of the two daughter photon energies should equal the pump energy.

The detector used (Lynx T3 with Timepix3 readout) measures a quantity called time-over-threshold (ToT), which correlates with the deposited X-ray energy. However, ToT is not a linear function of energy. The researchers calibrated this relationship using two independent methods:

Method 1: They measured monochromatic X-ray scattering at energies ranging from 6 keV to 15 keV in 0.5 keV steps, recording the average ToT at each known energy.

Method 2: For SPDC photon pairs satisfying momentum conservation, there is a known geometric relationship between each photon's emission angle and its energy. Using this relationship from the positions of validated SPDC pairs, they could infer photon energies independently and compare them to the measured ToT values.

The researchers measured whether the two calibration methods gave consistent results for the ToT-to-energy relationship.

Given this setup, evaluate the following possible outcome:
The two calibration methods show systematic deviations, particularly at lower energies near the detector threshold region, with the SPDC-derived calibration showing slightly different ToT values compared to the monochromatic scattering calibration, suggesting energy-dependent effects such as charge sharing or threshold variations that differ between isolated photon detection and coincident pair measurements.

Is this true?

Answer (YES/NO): NO